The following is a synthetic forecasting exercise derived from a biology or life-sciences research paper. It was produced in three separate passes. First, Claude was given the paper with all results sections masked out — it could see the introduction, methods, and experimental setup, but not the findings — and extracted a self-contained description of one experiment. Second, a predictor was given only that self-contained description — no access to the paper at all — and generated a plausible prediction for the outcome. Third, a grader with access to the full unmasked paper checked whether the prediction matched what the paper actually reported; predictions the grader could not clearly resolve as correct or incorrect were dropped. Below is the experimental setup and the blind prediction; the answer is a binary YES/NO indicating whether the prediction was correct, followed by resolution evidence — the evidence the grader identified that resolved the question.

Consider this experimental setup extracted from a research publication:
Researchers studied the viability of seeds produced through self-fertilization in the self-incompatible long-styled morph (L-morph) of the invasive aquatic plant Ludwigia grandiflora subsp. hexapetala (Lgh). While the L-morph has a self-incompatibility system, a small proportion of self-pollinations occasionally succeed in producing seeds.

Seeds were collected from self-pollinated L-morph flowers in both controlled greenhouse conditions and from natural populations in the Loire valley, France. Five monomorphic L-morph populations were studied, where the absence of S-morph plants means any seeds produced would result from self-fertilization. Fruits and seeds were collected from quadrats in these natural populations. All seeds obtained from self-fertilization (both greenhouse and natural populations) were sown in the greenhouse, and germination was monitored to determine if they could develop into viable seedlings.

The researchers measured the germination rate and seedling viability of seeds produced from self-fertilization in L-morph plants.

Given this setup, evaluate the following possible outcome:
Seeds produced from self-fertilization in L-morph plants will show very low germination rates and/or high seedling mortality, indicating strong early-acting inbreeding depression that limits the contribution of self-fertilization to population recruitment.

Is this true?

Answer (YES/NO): NO